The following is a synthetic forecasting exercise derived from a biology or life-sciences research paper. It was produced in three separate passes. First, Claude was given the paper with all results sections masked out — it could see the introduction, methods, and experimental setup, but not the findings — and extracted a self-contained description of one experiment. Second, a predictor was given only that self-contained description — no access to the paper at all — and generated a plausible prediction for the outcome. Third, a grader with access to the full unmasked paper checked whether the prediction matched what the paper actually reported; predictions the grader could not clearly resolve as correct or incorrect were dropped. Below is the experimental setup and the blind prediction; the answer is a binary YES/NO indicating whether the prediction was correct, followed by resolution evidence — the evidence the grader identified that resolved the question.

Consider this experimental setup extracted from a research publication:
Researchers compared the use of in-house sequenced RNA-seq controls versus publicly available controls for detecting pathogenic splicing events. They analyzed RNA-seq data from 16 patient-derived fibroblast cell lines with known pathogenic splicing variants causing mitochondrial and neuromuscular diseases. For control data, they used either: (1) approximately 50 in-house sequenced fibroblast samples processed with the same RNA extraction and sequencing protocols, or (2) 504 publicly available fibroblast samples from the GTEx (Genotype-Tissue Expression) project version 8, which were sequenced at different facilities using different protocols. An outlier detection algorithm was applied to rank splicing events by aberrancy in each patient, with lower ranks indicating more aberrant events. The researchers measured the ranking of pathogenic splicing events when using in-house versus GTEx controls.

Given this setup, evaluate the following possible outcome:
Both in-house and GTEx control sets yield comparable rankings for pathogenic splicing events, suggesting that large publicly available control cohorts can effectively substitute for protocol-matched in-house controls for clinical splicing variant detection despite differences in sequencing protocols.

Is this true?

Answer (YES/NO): NO